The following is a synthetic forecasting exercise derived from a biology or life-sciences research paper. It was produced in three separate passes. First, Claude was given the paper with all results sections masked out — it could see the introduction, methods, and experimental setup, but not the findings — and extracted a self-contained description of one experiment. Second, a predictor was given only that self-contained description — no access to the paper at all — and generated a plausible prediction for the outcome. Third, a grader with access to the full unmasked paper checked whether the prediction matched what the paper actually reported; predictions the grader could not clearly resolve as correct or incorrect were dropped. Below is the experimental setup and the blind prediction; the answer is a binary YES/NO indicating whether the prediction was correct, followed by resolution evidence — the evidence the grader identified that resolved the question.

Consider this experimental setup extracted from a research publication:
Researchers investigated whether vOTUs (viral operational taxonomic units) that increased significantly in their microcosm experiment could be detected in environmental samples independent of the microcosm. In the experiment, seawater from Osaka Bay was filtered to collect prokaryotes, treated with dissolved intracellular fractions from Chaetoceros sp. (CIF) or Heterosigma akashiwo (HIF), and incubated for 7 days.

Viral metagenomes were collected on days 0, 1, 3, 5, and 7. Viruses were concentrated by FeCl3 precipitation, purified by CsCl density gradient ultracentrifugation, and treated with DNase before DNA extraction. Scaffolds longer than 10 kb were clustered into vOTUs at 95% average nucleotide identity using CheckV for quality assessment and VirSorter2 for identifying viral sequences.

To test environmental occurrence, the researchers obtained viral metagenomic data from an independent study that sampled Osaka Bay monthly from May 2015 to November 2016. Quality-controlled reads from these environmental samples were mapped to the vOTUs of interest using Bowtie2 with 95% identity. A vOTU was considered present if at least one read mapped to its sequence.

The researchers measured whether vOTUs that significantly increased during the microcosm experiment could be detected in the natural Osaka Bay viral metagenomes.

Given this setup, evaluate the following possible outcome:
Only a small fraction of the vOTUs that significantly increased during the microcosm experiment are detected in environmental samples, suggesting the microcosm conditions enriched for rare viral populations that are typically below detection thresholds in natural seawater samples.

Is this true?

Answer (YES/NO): NO